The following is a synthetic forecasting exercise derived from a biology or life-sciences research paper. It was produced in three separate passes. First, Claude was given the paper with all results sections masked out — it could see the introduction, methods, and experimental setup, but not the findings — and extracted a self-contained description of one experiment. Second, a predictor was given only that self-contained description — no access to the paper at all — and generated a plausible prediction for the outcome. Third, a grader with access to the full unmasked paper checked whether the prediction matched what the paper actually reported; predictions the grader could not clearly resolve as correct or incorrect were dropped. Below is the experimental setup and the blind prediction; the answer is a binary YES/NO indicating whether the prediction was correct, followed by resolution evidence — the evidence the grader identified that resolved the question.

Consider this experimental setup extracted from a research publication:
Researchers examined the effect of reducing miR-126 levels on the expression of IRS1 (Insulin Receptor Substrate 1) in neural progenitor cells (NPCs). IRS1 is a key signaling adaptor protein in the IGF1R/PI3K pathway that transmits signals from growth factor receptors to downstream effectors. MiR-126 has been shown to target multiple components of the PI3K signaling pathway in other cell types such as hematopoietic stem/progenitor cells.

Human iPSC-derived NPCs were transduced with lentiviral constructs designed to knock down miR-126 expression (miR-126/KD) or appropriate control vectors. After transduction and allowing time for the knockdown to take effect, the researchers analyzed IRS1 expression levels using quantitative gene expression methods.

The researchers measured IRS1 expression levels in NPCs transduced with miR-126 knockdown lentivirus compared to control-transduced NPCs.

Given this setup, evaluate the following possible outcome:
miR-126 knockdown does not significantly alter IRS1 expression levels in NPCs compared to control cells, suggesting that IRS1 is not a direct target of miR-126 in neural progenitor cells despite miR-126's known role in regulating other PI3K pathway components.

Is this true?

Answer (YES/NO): NO